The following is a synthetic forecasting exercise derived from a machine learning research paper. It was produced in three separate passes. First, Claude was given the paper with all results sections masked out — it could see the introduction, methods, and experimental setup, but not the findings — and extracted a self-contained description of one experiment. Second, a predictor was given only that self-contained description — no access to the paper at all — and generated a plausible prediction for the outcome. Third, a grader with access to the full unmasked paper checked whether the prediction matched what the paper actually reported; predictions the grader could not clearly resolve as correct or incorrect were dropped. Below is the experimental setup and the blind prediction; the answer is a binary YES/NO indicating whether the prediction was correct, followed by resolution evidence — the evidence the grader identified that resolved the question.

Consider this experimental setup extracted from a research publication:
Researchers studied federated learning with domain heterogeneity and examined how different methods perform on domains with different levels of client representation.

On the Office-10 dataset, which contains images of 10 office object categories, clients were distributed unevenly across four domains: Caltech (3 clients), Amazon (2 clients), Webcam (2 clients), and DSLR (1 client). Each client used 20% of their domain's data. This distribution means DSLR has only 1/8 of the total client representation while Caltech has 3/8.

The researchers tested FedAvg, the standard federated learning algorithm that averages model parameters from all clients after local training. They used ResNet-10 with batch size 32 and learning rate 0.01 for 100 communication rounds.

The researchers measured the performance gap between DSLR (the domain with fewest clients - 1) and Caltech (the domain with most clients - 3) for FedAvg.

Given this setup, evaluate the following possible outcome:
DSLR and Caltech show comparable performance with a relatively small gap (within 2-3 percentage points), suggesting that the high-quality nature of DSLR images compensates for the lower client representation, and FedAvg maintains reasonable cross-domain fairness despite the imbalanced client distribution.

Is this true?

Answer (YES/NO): NO